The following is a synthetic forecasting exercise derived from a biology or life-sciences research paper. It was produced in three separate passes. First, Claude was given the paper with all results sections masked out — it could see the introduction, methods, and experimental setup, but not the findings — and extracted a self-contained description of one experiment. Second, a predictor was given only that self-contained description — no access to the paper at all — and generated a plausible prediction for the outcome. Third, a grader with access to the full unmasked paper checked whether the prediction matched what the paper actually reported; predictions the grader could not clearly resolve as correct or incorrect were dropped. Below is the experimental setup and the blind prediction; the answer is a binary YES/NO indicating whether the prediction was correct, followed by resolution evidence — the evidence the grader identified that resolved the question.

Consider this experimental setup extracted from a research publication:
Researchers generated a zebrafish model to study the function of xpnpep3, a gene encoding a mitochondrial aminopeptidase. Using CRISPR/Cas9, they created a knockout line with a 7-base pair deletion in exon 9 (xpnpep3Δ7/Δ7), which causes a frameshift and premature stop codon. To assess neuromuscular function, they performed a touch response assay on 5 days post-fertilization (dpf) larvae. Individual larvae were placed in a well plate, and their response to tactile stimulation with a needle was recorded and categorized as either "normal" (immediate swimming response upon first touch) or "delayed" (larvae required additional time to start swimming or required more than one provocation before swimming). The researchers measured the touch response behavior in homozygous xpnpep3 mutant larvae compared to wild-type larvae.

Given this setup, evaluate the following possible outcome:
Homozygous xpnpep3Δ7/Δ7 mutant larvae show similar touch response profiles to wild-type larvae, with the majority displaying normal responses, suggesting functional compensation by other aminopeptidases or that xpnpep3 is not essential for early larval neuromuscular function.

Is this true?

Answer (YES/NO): YES